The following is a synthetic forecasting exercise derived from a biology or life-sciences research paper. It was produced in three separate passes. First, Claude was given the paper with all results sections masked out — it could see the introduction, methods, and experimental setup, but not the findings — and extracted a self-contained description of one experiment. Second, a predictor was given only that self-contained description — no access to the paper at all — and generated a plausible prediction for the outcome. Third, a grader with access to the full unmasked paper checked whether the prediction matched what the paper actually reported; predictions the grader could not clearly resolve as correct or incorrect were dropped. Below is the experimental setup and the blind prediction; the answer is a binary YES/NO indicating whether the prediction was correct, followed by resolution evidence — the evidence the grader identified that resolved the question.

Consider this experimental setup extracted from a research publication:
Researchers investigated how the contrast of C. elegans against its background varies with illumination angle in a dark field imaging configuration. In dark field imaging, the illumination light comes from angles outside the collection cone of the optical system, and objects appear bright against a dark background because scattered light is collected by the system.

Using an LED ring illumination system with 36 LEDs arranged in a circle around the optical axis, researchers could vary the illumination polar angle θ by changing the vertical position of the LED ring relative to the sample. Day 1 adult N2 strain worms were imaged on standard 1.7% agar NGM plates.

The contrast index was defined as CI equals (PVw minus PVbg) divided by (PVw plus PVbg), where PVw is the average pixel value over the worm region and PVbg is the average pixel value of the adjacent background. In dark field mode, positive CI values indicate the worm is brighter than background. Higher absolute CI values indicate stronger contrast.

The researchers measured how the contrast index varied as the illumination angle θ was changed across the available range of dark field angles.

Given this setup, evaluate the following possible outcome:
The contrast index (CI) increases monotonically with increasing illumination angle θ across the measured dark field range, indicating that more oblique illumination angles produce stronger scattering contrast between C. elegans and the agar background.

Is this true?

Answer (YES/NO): NO